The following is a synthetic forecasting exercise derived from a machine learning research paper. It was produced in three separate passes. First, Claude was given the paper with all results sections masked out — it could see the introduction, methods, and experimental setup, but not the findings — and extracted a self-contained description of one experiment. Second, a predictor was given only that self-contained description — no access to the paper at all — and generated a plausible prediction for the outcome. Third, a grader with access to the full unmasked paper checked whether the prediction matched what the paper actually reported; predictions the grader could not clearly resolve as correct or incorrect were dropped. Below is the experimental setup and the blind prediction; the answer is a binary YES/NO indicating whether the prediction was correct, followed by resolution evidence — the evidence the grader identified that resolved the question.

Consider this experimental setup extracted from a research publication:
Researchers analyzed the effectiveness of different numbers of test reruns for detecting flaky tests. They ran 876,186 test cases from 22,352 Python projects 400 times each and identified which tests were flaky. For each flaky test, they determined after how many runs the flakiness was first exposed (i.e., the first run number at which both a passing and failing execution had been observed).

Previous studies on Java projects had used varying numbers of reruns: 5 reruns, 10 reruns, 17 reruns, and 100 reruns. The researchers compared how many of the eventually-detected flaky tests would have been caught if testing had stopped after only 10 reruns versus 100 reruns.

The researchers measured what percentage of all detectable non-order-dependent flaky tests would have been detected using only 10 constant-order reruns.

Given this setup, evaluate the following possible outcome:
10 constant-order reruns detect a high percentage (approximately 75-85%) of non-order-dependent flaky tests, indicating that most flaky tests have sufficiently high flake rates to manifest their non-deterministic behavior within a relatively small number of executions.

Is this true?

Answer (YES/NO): NO